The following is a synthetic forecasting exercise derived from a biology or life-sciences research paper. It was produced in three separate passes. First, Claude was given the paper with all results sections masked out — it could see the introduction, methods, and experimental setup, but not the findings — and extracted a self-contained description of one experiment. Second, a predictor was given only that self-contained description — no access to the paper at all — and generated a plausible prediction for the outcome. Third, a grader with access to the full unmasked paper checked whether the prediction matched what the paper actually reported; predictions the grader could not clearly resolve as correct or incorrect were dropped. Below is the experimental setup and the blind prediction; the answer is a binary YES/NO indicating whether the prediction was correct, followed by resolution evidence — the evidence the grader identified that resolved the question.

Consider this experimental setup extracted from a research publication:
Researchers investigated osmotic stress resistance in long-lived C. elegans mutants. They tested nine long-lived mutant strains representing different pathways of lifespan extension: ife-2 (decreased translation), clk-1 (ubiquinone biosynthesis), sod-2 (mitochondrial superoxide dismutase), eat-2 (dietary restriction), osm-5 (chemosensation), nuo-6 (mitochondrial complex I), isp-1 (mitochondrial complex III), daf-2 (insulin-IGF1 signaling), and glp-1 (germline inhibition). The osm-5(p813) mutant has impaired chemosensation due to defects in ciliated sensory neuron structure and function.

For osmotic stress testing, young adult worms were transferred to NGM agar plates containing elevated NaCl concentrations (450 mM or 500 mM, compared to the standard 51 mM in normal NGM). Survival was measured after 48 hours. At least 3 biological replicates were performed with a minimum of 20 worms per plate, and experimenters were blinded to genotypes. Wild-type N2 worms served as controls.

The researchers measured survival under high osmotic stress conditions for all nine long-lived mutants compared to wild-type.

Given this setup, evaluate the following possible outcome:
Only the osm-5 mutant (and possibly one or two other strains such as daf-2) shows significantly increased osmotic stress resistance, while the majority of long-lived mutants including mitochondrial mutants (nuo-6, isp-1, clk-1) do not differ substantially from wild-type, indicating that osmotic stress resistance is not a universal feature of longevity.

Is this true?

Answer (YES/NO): NO